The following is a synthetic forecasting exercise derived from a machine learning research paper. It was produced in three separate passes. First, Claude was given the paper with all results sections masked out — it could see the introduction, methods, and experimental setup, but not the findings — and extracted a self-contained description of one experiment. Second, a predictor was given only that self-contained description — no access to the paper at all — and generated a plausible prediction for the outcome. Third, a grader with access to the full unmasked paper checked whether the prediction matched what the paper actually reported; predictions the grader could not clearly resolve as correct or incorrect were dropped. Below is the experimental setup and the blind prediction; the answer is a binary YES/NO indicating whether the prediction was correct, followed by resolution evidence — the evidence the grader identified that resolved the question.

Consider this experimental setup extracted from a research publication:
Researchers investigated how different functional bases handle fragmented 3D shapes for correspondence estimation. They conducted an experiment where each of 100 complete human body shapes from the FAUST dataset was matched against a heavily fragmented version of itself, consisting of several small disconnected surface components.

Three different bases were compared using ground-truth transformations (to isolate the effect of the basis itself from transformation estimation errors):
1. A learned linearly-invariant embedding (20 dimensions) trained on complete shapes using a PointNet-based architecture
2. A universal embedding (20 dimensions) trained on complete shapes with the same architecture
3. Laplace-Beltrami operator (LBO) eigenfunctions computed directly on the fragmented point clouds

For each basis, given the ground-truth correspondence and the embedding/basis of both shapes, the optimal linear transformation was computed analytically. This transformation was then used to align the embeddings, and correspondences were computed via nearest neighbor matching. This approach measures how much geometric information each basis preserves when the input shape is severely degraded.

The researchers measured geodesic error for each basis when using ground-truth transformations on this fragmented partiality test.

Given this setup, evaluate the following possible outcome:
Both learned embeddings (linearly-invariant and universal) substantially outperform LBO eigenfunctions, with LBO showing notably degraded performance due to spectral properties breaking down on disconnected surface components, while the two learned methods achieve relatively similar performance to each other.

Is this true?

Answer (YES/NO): NO